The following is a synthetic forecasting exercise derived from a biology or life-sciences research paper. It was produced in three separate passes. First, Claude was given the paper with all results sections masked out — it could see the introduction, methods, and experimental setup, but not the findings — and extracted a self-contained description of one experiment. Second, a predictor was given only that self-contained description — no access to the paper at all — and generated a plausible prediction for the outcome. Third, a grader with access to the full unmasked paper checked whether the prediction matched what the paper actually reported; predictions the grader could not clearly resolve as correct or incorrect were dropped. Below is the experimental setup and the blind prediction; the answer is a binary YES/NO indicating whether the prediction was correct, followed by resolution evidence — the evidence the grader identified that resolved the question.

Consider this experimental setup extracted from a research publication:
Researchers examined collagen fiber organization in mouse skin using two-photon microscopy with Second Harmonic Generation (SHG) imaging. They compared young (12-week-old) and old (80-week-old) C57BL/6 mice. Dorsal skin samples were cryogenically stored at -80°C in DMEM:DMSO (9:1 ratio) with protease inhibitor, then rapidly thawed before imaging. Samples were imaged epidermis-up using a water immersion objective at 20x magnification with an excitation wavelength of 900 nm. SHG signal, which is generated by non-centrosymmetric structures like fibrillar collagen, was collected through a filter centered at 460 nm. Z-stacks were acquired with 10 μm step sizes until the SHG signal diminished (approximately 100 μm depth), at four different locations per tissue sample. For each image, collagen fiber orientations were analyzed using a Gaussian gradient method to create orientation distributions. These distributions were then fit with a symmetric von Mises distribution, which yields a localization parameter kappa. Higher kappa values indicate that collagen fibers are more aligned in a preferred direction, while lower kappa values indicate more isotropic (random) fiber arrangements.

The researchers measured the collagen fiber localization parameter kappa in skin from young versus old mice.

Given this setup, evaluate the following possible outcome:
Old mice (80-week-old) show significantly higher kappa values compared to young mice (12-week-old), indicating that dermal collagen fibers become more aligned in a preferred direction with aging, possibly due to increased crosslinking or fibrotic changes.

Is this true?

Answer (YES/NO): NO